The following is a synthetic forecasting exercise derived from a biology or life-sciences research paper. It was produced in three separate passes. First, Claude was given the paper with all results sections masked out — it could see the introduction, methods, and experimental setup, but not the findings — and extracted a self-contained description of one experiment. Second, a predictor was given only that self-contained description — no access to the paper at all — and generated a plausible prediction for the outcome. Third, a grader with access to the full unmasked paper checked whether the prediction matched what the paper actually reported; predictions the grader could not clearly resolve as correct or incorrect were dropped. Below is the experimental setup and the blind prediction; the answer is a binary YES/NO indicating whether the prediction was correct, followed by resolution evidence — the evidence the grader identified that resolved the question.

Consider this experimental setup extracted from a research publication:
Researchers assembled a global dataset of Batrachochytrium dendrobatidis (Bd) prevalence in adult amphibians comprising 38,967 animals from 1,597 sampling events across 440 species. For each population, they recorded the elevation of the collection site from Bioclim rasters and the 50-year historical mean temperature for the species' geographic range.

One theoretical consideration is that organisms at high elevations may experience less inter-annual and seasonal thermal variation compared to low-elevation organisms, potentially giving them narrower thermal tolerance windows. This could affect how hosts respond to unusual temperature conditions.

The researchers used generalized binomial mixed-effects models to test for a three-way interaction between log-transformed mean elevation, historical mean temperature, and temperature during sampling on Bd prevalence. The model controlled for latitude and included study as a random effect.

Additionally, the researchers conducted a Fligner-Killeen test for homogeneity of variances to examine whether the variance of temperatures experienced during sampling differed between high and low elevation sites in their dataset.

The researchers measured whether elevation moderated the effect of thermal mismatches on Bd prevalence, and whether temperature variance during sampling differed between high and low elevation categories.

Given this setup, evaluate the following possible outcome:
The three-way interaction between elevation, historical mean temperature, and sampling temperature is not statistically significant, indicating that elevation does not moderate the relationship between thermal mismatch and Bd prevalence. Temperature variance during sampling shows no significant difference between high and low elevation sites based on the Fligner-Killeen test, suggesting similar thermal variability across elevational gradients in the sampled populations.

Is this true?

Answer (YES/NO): NO